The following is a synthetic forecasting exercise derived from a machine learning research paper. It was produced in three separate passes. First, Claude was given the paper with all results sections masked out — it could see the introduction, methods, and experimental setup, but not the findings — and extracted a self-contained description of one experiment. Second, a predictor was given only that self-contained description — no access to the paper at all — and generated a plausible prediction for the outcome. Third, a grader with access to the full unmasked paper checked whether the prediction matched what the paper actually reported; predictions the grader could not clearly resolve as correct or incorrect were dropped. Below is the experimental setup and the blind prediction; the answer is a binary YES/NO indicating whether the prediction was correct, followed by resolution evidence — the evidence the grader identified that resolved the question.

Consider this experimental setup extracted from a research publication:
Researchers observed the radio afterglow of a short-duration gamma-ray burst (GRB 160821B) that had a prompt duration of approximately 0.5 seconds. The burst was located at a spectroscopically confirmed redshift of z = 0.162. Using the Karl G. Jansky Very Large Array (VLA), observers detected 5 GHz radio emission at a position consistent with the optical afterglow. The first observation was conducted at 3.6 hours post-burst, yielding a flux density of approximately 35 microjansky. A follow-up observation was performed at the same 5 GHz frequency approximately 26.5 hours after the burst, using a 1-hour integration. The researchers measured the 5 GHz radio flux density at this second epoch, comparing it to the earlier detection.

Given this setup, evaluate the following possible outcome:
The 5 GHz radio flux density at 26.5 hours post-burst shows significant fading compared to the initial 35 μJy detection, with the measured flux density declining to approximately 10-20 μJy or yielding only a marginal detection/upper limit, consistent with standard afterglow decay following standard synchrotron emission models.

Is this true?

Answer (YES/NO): NO